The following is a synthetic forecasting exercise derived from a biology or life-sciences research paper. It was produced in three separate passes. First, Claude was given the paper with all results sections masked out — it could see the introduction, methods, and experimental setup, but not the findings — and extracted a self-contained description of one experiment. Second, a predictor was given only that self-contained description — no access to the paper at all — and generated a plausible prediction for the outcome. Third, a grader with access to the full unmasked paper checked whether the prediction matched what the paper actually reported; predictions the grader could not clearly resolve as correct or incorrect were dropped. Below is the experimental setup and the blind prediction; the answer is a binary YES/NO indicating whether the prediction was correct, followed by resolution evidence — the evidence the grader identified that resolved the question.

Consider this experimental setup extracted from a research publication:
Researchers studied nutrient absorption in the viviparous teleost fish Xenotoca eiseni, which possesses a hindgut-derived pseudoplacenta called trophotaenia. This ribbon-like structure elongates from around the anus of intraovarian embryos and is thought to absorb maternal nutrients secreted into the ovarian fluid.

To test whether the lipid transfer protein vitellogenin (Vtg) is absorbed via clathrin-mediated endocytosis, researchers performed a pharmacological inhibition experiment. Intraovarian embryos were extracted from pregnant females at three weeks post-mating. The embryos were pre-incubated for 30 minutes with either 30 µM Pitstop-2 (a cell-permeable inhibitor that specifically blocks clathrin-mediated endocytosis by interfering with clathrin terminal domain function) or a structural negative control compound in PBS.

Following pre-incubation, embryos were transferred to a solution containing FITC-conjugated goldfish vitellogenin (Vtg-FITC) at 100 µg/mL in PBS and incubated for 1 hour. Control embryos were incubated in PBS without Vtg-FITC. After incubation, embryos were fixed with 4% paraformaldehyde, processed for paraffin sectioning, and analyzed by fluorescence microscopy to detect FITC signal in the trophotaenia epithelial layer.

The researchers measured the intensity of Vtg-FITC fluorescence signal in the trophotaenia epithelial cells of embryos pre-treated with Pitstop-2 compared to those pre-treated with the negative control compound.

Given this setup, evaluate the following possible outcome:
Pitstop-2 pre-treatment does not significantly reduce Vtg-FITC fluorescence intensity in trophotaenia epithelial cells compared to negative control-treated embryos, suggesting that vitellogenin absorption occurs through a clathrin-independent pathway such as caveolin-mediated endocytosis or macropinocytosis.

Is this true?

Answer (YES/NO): NO